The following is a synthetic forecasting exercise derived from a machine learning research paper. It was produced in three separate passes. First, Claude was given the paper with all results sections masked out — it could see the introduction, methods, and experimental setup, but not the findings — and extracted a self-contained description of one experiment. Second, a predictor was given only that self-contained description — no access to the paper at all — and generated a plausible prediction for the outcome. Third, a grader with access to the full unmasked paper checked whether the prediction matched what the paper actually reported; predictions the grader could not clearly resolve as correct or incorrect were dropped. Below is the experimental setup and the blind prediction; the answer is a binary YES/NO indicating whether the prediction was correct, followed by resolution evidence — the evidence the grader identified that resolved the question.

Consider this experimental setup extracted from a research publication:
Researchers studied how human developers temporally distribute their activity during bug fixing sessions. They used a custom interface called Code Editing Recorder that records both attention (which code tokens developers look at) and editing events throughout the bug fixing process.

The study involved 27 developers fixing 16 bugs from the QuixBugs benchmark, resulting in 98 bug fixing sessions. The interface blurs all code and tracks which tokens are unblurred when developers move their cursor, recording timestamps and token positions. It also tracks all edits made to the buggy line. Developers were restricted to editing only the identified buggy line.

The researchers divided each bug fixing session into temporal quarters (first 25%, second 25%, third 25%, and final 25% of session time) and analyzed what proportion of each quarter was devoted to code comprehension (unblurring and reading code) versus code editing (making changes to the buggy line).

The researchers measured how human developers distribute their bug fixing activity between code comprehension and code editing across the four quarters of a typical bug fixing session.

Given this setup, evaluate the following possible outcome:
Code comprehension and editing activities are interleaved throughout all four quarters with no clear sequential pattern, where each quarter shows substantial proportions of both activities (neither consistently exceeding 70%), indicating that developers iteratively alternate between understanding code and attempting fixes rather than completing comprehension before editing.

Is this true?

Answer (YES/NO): NO